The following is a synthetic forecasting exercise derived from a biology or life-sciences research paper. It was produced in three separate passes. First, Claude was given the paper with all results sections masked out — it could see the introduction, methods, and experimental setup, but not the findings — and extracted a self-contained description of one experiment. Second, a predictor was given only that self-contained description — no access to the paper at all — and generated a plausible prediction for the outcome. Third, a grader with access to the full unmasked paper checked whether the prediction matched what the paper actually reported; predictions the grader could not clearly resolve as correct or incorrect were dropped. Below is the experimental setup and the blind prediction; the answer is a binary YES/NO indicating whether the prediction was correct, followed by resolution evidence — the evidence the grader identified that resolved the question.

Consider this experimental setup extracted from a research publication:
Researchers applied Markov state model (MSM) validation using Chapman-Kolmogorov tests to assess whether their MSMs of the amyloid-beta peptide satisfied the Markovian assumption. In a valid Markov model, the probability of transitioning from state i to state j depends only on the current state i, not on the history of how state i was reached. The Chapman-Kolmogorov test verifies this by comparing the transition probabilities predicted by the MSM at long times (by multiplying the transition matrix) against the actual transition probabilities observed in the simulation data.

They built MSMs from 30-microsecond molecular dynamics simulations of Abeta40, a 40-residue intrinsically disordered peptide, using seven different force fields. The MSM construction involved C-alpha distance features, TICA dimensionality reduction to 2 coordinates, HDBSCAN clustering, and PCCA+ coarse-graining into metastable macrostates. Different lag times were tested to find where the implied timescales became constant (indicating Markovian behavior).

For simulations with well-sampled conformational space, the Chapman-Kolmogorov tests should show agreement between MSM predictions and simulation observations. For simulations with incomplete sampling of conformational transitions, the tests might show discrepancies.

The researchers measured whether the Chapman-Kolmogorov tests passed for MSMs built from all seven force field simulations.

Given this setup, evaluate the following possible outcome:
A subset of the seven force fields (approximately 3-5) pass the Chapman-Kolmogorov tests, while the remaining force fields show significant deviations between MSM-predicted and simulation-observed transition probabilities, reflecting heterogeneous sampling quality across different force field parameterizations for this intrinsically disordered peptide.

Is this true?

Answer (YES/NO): NO